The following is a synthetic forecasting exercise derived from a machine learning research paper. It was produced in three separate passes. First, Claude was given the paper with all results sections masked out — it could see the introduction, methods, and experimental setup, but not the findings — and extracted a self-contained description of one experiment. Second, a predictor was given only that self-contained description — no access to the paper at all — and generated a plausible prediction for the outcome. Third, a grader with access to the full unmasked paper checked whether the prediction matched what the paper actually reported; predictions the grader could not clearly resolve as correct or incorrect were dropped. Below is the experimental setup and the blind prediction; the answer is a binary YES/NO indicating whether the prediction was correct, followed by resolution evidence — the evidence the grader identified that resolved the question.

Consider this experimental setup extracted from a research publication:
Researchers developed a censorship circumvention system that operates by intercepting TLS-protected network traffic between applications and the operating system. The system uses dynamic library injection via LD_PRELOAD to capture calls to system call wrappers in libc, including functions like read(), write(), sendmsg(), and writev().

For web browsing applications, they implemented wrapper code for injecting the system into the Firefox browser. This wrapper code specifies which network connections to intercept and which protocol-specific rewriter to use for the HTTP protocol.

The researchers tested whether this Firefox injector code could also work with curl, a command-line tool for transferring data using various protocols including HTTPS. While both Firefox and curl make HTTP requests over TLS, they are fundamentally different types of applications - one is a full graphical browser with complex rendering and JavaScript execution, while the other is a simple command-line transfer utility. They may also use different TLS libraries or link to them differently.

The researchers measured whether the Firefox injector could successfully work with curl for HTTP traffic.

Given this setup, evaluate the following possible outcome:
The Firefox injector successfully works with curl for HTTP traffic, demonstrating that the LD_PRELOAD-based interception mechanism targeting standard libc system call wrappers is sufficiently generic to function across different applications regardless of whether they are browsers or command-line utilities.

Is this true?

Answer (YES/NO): YES